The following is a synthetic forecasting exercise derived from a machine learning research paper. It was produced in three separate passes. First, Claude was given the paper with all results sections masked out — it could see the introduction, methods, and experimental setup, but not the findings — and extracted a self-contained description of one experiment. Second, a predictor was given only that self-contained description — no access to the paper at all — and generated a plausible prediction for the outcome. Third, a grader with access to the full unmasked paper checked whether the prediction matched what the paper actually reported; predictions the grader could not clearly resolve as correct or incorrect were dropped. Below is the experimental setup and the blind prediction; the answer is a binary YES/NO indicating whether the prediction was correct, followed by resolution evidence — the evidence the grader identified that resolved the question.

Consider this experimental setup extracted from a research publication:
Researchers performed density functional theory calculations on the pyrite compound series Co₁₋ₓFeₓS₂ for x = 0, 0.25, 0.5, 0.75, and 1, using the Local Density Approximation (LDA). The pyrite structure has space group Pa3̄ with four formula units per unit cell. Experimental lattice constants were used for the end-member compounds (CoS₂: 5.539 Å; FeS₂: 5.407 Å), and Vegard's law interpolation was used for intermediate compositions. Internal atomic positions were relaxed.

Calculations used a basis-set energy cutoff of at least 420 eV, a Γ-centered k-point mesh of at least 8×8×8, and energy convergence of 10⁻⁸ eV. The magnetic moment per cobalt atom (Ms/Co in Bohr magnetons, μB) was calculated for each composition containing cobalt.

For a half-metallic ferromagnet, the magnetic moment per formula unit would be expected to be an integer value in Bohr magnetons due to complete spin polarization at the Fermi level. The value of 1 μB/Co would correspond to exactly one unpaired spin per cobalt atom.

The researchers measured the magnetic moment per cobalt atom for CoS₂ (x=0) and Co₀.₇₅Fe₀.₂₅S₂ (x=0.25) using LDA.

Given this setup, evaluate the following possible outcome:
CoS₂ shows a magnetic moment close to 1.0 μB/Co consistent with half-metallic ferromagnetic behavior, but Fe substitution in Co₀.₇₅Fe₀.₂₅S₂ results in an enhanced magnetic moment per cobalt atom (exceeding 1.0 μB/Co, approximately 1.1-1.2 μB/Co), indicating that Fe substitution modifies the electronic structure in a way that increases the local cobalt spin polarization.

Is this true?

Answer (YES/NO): NO